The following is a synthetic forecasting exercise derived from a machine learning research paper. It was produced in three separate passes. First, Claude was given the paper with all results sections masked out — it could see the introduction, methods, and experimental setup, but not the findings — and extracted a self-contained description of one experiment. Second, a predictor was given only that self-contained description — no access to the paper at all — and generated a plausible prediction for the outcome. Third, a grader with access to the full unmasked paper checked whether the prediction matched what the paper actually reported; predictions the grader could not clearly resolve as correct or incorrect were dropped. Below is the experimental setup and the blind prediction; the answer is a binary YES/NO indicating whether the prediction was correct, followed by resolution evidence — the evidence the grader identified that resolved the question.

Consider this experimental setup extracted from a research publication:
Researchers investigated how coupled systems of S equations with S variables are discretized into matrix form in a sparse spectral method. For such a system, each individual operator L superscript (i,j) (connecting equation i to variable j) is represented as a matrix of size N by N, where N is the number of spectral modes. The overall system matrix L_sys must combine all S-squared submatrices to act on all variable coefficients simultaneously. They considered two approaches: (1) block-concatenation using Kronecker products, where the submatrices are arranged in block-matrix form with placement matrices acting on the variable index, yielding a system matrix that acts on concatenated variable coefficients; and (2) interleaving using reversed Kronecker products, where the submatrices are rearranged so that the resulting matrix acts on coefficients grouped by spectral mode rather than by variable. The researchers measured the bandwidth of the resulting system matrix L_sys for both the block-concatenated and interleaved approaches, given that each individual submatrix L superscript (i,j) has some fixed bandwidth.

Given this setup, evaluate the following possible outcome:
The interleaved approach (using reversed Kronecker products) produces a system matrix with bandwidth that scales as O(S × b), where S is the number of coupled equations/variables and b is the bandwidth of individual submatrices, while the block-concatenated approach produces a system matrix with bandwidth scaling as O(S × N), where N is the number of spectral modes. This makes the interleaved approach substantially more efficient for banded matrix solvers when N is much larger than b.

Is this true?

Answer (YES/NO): YES